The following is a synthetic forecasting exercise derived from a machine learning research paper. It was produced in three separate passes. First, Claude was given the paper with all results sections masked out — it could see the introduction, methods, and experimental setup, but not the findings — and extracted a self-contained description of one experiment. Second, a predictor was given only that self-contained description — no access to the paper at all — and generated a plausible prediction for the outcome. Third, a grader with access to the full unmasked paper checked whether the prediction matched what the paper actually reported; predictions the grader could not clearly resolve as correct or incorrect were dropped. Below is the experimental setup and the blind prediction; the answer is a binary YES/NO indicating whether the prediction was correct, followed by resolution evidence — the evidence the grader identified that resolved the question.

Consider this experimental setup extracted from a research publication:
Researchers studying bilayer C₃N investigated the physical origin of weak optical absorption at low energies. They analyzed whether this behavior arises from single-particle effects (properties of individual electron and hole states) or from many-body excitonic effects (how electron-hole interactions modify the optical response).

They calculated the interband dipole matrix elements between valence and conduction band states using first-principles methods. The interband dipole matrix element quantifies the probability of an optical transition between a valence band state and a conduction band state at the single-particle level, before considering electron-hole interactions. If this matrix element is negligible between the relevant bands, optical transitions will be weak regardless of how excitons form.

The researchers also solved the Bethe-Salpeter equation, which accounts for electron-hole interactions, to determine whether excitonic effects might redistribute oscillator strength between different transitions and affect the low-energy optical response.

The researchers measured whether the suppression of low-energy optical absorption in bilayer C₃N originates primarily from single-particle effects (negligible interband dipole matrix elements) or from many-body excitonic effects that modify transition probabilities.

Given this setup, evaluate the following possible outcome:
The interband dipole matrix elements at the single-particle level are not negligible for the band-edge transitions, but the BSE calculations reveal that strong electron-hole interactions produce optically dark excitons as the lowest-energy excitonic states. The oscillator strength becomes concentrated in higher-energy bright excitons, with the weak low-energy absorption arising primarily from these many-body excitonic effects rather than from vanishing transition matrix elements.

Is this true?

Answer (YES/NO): NO